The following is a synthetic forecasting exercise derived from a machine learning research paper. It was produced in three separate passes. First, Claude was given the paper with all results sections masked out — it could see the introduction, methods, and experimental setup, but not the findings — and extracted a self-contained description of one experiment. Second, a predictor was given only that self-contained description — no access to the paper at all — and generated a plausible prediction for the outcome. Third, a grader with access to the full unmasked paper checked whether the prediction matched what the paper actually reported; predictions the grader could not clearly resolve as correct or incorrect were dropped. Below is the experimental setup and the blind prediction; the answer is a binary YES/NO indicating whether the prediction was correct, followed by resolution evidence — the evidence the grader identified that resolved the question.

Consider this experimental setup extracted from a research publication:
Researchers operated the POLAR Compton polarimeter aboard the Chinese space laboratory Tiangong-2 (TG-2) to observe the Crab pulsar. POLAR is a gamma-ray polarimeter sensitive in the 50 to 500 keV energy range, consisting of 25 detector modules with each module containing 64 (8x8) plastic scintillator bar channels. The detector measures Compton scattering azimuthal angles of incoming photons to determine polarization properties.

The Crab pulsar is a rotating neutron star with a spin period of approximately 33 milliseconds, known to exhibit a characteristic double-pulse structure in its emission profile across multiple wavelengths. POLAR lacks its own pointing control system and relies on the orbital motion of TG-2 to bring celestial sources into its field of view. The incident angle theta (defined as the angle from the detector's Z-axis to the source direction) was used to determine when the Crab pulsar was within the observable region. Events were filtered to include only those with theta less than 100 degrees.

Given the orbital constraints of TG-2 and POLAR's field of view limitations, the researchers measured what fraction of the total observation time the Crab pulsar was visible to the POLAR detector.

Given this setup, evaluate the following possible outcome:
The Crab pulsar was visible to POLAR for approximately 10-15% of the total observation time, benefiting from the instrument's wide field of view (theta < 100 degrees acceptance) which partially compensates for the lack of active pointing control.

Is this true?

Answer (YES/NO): NO